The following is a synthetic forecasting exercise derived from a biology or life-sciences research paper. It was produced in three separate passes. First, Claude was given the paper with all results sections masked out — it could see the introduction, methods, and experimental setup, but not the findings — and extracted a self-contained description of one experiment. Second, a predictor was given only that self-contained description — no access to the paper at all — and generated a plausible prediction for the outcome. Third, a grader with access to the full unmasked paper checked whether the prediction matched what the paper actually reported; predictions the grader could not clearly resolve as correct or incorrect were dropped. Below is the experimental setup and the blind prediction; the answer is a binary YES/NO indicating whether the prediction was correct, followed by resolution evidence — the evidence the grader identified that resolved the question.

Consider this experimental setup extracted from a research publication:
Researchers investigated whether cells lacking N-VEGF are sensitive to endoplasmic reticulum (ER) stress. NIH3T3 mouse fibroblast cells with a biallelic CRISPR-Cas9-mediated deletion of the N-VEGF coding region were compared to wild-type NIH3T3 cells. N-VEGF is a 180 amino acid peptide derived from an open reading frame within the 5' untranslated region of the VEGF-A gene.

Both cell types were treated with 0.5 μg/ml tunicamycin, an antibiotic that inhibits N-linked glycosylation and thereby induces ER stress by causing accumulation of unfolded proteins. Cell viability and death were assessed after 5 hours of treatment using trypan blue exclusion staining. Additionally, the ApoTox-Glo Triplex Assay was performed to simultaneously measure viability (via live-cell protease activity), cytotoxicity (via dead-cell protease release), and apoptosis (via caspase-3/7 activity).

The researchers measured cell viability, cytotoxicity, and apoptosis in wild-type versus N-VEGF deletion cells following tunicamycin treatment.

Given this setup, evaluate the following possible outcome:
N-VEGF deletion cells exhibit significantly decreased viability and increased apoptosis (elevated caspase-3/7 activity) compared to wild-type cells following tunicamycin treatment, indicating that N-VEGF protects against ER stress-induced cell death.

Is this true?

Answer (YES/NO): NO